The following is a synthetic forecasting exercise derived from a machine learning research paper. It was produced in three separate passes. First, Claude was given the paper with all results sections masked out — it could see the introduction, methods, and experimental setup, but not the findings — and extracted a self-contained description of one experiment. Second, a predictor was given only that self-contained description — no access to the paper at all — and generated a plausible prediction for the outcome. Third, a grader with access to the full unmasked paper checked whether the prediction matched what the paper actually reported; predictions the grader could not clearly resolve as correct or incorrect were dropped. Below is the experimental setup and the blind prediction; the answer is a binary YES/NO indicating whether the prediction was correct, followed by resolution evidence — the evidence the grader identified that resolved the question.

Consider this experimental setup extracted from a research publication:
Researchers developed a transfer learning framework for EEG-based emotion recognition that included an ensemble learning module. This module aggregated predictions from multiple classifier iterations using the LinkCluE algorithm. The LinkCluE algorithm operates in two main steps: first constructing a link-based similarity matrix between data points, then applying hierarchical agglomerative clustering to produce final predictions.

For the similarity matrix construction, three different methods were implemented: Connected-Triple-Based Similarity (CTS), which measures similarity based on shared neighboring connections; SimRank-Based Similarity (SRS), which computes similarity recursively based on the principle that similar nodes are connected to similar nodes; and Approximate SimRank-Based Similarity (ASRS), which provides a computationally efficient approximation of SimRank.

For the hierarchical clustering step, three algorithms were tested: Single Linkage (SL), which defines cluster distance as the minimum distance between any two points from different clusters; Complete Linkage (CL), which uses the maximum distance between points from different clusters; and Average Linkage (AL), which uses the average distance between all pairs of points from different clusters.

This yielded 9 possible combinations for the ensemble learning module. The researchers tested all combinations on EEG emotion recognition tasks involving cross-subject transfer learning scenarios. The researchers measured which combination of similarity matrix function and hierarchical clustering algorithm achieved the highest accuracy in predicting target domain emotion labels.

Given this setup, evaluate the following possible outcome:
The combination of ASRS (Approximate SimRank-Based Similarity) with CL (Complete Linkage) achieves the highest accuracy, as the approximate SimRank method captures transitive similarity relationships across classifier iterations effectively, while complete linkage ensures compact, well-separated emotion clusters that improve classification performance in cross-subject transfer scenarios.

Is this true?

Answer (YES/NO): NO